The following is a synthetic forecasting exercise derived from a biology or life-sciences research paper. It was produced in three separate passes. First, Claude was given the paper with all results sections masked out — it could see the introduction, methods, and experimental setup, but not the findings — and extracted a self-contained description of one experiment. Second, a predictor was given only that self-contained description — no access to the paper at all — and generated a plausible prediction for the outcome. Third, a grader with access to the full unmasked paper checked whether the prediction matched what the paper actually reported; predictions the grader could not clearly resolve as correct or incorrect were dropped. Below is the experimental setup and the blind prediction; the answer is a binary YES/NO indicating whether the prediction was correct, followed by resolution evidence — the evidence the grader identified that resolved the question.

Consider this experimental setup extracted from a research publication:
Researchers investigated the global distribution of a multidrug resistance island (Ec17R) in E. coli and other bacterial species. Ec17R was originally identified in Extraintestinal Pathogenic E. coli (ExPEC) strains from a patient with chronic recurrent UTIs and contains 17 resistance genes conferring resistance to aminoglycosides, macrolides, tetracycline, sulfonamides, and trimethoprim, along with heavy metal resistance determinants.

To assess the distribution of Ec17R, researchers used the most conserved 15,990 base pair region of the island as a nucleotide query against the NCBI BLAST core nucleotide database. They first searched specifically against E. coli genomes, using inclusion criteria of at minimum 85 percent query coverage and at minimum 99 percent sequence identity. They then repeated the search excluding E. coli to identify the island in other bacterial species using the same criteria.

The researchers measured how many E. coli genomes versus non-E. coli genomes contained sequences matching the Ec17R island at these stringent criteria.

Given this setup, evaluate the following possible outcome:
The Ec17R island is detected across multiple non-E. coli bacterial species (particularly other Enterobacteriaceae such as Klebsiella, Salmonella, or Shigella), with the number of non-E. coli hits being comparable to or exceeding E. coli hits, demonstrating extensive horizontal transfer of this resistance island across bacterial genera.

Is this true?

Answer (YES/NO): NO